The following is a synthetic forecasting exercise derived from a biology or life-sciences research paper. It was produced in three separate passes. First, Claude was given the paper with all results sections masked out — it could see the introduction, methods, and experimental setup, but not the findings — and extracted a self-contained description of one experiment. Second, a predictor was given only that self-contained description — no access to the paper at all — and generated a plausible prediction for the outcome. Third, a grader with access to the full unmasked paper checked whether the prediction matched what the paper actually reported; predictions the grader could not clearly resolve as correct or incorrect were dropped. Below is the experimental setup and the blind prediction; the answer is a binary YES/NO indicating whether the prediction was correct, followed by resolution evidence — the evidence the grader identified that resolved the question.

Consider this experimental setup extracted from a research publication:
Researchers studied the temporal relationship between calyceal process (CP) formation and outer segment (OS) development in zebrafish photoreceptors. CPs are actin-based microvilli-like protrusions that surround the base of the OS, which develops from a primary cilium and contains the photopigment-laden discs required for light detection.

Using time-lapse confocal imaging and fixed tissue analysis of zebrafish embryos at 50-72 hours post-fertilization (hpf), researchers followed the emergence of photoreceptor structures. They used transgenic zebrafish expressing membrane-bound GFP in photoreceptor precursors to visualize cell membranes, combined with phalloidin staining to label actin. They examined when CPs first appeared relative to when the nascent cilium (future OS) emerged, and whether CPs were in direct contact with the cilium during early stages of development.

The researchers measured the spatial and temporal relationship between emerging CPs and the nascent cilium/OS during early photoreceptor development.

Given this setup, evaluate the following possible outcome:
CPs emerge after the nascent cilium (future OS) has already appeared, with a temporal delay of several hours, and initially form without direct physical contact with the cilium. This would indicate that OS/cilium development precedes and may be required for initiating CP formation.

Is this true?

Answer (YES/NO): NO